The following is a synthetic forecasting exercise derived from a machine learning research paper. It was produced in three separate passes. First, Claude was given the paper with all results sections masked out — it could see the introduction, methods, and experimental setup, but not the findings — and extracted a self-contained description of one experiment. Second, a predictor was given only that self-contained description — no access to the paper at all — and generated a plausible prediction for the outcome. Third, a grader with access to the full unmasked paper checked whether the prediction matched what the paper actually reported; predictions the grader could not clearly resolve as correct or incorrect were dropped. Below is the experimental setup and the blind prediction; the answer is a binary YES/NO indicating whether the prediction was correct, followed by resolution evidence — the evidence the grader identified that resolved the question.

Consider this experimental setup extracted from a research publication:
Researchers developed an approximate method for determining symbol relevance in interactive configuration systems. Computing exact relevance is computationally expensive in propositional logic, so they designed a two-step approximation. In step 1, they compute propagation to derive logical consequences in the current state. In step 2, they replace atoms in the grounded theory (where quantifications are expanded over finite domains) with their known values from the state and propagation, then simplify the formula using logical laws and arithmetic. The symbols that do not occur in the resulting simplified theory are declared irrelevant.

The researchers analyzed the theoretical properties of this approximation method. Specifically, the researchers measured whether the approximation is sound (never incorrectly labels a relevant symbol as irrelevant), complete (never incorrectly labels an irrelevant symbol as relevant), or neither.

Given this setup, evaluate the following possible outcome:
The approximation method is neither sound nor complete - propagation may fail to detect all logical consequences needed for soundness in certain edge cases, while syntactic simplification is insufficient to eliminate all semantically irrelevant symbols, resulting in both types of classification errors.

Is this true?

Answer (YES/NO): NO